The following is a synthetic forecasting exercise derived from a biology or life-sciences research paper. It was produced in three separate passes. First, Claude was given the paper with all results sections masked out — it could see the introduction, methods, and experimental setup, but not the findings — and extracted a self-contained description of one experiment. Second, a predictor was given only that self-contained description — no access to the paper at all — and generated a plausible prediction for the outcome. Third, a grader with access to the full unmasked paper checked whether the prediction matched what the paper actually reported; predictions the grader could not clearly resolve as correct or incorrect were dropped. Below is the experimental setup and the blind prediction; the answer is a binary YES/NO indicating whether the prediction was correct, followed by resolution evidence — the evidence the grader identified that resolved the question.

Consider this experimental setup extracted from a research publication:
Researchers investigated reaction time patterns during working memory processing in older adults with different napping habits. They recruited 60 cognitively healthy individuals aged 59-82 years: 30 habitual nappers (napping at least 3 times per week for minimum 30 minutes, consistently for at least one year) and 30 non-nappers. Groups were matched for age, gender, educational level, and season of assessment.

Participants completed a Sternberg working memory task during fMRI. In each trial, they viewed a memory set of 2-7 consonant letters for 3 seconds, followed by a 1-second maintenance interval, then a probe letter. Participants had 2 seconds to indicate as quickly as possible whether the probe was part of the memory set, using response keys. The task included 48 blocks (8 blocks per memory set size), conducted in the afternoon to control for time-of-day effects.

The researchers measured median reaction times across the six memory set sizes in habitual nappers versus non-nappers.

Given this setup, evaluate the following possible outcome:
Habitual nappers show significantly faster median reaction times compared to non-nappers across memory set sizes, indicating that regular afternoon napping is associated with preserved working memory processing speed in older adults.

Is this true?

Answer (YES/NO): NO